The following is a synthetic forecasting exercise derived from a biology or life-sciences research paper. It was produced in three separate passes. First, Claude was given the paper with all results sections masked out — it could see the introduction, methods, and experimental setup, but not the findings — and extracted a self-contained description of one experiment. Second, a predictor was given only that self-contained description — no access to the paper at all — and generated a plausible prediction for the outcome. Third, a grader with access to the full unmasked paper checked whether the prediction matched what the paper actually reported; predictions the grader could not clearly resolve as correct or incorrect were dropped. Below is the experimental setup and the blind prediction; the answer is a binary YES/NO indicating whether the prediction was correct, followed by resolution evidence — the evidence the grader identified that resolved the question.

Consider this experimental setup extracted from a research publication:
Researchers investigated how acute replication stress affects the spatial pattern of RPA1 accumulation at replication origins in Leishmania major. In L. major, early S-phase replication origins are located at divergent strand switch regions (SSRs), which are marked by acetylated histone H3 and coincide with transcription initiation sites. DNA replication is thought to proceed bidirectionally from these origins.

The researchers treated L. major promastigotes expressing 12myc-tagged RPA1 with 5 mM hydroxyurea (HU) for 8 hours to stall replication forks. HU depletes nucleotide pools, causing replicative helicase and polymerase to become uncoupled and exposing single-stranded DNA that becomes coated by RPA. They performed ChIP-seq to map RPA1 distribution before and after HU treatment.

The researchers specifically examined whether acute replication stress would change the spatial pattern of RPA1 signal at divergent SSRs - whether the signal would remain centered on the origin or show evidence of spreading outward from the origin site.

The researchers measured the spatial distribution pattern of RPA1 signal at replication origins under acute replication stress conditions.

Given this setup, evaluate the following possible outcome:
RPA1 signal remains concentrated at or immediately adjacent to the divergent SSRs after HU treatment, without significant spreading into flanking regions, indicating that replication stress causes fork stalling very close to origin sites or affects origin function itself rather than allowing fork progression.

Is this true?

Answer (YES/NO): NO